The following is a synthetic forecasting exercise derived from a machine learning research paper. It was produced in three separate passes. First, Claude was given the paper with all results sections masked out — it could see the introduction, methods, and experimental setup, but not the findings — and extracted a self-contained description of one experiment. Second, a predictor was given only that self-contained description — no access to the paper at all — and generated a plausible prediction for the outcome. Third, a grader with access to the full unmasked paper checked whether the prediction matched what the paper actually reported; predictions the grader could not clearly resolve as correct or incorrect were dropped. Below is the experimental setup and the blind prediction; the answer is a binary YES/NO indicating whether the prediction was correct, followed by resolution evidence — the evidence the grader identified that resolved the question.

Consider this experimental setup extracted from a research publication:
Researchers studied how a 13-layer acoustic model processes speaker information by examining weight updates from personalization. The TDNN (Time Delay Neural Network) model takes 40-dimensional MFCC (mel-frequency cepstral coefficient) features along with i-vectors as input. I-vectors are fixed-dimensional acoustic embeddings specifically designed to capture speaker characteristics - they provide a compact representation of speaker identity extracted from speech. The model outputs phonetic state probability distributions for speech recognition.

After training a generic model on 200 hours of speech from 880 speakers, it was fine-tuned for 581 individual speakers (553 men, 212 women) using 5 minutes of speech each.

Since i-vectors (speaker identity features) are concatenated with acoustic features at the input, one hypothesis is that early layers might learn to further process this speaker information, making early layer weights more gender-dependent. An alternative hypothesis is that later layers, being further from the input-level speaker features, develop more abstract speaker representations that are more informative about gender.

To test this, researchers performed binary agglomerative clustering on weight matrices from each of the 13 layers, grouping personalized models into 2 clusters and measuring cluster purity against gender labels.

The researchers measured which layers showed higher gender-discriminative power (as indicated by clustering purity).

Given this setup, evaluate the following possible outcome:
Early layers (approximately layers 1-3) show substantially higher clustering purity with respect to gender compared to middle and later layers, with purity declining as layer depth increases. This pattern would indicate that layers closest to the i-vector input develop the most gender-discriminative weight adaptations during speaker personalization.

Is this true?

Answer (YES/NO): NO